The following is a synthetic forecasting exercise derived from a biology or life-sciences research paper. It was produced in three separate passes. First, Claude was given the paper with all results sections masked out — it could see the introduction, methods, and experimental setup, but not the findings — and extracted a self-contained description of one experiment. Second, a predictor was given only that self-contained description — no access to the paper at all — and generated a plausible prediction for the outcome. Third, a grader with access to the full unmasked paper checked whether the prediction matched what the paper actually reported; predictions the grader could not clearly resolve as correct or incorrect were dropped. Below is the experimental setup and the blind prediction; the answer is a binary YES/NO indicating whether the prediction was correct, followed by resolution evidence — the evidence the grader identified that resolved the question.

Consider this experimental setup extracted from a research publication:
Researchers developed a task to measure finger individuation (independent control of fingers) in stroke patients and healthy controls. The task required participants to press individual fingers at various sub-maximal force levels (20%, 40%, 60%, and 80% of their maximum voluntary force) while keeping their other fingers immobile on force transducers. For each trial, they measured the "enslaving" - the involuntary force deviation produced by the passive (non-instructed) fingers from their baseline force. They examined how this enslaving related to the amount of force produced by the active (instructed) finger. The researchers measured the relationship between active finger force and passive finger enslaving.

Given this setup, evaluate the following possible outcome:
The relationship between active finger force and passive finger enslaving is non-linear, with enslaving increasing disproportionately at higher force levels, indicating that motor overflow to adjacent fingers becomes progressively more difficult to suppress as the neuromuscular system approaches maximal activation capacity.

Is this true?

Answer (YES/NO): NO